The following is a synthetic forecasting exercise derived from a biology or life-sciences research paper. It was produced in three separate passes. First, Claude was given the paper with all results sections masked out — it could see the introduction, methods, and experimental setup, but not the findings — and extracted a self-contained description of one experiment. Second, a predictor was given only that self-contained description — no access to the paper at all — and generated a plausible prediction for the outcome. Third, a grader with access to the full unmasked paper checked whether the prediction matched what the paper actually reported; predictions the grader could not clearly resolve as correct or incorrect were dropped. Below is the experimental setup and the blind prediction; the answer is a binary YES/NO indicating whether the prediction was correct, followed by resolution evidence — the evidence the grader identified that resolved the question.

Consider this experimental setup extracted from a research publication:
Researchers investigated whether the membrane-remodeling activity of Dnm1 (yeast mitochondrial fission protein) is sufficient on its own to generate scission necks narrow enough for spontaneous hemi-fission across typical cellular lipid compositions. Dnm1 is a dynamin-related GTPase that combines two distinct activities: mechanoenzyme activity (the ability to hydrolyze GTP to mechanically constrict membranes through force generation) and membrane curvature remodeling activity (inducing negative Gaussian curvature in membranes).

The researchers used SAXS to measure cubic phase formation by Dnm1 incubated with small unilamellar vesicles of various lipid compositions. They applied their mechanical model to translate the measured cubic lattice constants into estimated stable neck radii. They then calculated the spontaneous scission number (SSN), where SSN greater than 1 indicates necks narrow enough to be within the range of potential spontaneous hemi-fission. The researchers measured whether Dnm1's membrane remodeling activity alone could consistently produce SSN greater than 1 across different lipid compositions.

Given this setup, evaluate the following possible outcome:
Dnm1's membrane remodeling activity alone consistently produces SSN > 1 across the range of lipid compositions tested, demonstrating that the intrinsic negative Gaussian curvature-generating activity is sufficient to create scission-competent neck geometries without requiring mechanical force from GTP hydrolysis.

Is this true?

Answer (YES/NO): NO